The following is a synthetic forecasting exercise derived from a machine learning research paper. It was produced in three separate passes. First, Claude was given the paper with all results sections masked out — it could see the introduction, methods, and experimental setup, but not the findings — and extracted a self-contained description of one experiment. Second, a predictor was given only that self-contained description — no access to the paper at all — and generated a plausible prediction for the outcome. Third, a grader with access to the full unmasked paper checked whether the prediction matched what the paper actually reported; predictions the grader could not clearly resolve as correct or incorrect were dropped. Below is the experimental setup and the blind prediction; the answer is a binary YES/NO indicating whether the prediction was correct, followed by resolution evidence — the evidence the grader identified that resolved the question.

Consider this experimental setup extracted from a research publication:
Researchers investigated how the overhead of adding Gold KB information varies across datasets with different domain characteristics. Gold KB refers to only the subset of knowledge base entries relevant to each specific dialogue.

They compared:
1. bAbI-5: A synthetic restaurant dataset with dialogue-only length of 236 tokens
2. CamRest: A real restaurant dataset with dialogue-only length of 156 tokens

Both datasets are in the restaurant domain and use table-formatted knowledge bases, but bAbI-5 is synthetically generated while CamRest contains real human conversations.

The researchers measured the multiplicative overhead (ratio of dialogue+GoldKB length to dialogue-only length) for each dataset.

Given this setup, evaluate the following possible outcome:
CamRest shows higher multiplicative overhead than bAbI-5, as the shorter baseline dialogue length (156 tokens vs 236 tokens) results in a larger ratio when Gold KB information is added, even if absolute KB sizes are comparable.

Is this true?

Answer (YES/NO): YES